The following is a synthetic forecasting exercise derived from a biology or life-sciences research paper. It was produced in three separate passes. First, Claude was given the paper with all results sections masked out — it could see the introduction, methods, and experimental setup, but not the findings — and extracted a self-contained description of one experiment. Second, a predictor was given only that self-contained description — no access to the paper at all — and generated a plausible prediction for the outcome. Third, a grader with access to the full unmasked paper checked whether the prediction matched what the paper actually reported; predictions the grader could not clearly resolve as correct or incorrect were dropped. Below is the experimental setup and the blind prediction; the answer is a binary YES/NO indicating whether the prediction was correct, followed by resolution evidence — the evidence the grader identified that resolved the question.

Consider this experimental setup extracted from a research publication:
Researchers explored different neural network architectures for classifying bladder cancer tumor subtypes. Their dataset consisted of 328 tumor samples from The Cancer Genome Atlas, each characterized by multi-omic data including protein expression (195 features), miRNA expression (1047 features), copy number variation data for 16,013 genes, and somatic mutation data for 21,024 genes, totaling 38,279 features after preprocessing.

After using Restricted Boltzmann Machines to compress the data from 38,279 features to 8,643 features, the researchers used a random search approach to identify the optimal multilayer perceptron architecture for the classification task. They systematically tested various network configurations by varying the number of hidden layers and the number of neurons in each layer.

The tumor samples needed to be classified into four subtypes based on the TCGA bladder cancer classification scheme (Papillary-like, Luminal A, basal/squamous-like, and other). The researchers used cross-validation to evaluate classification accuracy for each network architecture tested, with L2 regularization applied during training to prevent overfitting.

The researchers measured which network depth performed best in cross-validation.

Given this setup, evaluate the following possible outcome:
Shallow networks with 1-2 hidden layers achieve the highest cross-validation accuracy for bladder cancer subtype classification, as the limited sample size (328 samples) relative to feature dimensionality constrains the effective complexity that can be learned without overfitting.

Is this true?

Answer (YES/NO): NO